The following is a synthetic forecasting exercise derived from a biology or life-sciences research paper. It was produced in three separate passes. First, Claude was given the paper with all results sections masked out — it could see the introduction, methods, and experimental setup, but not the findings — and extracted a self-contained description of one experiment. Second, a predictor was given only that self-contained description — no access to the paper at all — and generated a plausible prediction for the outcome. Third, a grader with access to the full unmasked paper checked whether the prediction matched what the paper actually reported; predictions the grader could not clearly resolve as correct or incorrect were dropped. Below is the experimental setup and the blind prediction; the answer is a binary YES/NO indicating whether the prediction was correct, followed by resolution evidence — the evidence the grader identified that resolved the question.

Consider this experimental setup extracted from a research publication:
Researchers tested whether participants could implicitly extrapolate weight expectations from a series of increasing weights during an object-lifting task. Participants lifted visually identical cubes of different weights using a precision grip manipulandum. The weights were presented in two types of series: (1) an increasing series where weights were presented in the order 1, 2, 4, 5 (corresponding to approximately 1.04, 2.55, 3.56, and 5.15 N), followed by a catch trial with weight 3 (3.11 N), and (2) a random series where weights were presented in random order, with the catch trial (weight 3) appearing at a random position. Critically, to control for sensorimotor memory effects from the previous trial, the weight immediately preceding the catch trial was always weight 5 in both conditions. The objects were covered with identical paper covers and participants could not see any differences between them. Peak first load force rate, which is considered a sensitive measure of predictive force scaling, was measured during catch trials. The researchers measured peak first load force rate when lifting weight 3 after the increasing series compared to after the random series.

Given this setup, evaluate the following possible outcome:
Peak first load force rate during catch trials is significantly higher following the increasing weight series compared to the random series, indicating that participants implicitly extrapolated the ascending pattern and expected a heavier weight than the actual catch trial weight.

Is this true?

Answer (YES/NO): NO